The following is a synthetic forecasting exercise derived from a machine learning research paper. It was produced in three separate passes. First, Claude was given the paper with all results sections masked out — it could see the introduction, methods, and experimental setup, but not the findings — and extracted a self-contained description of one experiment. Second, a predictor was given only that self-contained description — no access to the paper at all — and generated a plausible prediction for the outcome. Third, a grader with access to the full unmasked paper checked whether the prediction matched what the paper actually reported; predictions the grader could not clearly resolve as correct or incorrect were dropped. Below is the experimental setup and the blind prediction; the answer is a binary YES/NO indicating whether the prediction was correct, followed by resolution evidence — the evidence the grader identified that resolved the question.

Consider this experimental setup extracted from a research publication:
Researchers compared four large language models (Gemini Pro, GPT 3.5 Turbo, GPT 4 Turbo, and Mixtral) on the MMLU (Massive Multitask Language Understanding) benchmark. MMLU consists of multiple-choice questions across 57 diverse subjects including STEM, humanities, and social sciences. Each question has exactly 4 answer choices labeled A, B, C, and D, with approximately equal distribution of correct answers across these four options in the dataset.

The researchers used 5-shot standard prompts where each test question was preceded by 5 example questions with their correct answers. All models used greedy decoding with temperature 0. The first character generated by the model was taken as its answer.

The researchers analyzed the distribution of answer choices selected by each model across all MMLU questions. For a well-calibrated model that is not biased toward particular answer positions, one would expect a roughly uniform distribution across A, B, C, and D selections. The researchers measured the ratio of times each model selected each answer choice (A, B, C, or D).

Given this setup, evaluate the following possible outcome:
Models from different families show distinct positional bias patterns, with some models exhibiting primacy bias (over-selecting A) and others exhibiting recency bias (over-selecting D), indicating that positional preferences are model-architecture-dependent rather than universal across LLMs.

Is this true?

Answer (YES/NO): NO